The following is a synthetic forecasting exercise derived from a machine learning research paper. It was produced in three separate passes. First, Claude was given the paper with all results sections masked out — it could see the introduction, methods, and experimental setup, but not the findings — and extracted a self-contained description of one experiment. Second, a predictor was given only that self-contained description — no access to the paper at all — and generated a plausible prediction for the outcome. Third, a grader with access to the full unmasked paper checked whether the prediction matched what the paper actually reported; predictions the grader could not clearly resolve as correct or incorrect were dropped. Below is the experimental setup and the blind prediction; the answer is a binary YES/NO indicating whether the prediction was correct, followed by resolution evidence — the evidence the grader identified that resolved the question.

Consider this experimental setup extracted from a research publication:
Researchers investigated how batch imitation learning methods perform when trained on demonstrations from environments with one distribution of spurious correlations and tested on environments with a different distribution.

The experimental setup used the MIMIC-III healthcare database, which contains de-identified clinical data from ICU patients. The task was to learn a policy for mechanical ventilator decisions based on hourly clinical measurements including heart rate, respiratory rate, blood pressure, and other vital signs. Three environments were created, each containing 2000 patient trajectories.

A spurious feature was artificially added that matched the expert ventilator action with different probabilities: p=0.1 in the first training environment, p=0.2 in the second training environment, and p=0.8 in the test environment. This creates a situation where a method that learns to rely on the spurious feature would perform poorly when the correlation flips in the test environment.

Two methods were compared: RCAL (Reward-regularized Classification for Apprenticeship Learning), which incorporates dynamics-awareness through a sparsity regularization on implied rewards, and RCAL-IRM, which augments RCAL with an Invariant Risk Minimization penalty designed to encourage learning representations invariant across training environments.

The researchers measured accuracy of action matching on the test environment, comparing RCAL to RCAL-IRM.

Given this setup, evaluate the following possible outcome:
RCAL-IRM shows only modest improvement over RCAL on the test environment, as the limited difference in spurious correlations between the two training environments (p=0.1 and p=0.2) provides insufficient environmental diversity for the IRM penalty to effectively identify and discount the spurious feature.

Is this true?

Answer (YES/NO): NO